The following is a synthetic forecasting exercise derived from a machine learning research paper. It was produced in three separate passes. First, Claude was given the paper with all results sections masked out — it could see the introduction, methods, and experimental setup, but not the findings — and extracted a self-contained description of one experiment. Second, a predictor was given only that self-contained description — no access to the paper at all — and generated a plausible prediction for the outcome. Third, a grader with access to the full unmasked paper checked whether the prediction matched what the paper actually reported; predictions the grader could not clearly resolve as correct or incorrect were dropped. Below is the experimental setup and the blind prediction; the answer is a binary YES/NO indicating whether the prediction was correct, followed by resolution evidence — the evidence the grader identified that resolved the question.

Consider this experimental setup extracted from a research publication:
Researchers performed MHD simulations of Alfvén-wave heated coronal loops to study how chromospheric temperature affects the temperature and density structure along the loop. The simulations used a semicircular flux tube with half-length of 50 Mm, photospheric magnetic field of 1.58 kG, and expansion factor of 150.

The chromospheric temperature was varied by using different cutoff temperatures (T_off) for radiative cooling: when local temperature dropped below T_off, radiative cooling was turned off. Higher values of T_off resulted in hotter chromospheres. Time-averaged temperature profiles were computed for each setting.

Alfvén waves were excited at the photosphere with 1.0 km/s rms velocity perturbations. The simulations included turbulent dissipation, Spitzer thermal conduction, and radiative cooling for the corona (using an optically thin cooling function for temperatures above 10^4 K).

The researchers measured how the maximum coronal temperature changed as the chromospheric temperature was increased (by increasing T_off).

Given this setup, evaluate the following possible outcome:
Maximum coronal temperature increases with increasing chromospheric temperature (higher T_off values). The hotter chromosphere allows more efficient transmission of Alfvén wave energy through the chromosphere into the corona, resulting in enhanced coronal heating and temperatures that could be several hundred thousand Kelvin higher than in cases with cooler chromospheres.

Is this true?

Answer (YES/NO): NO